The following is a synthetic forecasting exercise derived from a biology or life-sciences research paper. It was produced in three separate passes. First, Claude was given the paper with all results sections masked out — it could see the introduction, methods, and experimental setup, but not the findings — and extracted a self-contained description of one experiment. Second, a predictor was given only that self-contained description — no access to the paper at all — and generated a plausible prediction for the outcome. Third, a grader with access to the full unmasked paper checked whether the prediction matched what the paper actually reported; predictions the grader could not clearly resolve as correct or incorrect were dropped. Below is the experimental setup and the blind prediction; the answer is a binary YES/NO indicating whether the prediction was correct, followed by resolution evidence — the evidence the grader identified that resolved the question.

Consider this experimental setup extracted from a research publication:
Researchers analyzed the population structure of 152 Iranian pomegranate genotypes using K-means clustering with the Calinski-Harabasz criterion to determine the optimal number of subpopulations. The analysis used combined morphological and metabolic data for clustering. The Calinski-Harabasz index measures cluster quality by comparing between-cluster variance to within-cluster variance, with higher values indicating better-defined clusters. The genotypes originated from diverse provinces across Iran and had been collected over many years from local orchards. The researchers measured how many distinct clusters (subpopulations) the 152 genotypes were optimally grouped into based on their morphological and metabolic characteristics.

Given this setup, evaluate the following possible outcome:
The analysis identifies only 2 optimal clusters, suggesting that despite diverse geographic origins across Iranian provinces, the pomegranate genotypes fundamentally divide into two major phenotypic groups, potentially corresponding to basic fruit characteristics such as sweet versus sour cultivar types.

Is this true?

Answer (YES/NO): NO